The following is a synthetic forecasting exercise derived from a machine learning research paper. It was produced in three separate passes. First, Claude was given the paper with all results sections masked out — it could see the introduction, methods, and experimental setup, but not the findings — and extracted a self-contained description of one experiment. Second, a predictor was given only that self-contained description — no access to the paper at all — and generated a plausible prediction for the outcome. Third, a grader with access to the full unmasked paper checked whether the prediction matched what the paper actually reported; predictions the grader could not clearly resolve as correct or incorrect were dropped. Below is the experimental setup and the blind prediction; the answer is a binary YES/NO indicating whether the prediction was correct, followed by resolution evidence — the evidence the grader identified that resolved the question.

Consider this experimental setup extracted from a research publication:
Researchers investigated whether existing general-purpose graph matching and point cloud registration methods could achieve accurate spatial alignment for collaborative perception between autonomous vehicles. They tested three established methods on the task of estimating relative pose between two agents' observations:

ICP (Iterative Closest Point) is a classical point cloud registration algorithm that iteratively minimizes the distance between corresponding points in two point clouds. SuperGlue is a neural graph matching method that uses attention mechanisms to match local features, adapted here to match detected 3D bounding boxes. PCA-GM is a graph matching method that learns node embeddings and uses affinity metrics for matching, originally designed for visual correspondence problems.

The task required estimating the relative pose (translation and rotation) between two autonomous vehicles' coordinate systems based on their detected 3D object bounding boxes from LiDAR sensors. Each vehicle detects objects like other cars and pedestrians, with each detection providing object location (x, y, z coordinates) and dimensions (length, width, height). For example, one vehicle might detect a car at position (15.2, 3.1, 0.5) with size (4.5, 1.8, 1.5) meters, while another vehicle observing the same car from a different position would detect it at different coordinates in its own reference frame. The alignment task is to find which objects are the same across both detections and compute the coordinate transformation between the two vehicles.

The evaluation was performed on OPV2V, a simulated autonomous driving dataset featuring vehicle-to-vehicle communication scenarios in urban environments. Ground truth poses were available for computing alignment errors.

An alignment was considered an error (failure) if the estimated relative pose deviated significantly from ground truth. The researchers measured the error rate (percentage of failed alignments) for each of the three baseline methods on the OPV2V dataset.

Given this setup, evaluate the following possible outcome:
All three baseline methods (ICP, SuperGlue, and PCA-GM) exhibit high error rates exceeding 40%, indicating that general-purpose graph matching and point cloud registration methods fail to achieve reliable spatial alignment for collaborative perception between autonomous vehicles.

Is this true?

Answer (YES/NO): YES